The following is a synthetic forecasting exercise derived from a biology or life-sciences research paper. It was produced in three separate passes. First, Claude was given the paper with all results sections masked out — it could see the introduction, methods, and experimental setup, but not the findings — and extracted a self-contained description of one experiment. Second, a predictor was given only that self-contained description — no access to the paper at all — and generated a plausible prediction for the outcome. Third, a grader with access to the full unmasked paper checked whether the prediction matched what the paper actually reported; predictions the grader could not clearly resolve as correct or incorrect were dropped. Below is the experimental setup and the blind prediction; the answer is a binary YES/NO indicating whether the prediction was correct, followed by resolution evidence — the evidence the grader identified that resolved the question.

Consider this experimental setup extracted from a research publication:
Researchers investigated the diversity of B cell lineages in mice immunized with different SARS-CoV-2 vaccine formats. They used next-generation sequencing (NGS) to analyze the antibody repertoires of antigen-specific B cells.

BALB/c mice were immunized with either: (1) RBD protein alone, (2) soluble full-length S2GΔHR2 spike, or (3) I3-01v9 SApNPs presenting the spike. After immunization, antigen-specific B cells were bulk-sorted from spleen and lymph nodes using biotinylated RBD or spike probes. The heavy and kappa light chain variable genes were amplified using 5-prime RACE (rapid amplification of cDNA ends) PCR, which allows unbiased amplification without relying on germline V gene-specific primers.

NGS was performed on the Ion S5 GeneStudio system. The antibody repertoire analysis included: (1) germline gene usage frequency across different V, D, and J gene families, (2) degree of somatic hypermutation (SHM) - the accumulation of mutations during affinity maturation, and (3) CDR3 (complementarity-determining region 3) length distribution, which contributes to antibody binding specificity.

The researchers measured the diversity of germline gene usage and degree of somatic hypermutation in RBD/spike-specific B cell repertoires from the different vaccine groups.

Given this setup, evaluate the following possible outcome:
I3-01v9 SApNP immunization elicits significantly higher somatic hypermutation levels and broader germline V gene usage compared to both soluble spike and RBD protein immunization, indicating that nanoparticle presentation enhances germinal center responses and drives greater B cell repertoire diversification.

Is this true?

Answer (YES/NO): NO